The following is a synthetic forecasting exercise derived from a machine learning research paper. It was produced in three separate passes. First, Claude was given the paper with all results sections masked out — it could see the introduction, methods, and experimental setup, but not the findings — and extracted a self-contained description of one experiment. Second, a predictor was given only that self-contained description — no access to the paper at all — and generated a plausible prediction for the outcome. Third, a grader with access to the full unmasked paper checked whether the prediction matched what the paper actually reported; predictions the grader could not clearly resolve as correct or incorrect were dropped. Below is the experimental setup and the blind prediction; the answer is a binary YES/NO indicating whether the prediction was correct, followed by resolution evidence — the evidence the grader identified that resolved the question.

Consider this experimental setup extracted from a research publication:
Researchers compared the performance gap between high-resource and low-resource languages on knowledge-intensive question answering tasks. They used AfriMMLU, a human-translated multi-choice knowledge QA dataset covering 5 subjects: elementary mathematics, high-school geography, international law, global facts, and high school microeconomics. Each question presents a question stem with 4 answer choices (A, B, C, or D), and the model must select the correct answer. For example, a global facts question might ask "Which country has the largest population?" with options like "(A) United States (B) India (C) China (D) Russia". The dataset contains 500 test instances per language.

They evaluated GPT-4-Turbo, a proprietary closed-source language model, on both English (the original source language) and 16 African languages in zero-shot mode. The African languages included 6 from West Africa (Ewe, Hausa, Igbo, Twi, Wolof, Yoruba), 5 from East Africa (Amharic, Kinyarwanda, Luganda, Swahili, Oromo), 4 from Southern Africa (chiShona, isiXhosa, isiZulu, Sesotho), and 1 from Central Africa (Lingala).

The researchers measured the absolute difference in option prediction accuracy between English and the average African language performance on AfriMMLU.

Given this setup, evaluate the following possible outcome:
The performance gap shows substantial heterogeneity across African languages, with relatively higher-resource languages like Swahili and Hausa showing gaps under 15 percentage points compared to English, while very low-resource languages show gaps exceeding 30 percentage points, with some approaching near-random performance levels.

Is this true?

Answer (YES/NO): NO